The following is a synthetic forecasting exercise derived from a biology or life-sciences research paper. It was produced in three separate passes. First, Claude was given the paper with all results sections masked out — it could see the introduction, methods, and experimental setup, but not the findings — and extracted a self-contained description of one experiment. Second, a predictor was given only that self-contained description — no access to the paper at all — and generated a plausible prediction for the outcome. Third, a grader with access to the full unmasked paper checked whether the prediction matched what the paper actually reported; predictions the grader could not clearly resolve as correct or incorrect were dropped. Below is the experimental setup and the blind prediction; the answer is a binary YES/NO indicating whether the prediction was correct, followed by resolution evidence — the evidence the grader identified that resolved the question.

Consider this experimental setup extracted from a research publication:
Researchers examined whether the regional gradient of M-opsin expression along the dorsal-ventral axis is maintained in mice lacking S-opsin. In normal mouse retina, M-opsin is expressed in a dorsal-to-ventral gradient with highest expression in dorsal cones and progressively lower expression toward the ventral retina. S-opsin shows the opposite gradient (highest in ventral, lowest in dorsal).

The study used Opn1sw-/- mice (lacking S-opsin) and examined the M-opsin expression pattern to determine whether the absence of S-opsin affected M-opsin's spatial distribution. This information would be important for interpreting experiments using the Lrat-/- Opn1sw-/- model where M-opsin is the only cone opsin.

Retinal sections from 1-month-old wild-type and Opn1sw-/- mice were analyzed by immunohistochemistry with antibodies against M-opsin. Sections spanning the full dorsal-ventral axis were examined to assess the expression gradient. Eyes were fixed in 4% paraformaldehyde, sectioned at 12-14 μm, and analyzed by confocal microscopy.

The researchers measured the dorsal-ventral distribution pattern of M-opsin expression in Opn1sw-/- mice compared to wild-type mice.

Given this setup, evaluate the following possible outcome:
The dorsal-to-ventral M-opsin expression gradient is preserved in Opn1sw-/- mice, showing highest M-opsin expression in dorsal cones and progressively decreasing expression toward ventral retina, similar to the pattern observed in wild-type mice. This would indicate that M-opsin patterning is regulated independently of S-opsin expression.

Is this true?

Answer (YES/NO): NO